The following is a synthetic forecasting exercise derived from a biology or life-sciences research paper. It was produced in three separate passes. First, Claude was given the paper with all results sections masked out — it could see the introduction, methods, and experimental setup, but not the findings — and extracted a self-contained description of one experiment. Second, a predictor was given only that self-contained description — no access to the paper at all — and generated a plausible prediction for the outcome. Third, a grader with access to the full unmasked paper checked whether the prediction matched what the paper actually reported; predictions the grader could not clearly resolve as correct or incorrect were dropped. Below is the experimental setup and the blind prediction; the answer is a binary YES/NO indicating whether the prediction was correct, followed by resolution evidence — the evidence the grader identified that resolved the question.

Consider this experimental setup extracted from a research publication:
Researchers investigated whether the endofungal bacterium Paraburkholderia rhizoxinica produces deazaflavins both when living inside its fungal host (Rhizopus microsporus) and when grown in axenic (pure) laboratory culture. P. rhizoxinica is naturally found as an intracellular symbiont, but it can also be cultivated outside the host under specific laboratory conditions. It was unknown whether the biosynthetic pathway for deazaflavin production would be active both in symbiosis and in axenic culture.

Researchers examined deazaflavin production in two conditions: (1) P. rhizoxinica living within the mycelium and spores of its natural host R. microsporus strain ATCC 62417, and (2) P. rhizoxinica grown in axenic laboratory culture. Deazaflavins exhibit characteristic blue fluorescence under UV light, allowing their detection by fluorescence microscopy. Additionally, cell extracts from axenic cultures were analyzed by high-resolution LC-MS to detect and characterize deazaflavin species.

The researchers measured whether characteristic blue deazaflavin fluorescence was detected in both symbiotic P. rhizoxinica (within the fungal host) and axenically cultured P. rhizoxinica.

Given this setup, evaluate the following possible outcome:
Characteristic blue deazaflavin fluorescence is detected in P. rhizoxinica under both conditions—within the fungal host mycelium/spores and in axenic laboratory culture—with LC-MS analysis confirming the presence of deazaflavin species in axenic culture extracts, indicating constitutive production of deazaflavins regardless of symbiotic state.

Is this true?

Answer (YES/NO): YES